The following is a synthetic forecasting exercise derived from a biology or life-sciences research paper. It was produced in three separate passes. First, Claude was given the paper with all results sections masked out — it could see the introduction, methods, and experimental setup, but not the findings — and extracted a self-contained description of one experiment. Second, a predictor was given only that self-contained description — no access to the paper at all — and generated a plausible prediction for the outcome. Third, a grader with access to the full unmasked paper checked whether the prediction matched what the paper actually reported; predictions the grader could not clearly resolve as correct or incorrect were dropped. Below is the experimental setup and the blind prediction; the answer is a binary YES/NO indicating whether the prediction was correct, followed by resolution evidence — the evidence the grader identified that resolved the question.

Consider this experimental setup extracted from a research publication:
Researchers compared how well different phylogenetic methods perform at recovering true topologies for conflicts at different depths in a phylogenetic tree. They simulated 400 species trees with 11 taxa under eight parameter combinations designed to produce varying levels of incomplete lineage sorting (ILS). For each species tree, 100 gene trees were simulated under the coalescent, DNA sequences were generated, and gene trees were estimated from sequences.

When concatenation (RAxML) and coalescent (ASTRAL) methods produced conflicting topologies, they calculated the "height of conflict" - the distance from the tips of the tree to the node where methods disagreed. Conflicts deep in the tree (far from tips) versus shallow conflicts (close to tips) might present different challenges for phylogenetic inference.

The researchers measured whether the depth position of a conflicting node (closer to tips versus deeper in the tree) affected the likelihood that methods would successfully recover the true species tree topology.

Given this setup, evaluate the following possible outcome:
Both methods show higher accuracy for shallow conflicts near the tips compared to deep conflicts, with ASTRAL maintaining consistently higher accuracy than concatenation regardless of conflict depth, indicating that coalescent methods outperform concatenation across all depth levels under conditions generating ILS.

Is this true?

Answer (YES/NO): NO